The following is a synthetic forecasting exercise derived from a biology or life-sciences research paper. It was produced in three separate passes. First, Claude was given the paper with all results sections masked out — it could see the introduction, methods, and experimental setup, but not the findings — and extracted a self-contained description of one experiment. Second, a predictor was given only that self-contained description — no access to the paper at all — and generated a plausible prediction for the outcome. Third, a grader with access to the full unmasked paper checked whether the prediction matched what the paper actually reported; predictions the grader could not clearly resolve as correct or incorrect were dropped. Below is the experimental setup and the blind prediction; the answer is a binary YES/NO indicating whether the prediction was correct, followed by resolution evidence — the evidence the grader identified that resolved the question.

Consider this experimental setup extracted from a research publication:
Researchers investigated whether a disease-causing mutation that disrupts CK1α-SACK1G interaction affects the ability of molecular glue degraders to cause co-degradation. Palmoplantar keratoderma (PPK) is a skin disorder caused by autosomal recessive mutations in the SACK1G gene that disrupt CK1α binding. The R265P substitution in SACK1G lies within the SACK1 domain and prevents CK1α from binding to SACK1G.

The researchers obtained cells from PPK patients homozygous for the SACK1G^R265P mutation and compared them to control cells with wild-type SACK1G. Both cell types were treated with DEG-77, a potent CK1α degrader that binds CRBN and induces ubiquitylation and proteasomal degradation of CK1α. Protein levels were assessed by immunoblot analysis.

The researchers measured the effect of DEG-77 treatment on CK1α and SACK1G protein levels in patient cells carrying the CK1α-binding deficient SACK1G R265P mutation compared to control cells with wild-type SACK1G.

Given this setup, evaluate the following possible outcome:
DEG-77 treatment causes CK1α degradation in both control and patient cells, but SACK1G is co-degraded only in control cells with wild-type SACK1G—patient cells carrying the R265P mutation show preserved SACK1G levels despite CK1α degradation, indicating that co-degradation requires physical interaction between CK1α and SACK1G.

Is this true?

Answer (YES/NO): YES